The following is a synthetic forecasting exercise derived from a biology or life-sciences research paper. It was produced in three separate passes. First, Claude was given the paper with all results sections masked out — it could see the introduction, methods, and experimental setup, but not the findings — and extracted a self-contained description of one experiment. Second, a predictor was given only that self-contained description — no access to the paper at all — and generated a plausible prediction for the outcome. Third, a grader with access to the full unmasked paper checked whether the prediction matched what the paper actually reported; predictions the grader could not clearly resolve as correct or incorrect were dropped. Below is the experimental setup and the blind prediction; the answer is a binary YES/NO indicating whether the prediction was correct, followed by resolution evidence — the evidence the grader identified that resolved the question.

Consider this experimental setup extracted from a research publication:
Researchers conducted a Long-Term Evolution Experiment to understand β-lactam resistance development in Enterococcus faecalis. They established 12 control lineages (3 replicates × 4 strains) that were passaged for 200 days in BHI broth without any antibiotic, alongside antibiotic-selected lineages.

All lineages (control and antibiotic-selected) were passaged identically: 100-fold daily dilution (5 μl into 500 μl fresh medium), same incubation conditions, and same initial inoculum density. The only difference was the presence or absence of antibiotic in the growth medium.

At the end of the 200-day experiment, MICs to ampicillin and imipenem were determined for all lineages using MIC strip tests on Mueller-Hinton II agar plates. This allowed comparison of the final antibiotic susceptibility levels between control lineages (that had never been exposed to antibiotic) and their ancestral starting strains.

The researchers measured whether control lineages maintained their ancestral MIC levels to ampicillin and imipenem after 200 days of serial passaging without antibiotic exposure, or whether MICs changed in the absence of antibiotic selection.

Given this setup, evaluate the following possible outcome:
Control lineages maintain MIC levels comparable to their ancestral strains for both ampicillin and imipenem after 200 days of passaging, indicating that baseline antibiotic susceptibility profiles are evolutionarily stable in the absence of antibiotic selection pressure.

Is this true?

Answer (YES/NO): NO